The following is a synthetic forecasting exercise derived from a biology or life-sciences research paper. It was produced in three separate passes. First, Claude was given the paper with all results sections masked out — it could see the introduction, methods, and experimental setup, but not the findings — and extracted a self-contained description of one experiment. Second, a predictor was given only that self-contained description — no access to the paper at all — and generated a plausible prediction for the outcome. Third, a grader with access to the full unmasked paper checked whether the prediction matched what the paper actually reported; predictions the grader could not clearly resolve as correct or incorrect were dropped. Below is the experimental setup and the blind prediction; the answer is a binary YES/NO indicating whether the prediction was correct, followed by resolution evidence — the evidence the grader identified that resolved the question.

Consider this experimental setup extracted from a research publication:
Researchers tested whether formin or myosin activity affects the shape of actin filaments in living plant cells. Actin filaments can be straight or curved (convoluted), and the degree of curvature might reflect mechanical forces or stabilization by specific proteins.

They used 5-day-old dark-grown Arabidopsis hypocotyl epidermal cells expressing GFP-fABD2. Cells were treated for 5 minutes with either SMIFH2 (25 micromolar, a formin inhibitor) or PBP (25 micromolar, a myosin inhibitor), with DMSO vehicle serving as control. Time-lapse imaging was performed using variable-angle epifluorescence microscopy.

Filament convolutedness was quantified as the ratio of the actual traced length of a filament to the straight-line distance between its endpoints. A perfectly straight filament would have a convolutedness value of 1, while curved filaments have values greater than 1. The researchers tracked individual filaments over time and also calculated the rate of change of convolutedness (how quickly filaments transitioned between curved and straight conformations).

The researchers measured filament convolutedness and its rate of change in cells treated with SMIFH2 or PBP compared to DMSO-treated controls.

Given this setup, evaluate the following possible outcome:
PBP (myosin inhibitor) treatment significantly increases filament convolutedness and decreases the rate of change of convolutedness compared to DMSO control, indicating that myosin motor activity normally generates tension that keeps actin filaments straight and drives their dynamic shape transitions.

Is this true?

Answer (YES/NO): NO